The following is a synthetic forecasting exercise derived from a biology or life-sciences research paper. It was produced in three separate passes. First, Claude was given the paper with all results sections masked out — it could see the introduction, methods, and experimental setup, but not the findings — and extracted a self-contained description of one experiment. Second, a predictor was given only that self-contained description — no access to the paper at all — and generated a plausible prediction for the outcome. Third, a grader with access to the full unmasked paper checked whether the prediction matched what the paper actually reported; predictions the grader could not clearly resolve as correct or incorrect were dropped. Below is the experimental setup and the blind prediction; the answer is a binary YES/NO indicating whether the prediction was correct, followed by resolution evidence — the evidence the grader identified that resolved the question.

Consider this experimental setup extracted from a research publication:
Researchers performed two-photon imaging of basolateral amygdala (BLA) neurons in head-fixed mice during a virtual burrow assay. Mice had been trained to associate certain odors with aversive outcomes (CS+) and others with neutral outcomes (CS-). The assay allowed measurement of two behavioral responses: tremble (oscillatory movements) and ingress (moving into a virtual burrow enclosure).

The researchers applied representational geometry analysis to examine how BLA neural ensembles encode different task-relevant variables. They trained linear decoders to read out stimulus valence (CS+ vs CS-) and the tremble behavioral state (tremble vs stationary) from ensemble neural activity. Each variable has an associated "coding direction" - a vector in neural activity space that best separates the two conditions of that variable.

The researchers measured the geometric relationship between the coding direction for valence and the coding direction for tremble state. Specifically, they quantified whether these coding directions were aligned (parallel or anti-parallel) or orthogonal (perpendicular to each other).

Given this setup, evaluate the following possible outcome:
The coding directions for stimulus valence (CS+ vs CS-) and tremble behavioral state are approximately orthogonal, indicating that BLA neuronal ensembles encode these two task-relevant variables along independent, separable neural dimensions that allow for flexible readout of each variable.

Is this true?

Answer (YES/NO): YES